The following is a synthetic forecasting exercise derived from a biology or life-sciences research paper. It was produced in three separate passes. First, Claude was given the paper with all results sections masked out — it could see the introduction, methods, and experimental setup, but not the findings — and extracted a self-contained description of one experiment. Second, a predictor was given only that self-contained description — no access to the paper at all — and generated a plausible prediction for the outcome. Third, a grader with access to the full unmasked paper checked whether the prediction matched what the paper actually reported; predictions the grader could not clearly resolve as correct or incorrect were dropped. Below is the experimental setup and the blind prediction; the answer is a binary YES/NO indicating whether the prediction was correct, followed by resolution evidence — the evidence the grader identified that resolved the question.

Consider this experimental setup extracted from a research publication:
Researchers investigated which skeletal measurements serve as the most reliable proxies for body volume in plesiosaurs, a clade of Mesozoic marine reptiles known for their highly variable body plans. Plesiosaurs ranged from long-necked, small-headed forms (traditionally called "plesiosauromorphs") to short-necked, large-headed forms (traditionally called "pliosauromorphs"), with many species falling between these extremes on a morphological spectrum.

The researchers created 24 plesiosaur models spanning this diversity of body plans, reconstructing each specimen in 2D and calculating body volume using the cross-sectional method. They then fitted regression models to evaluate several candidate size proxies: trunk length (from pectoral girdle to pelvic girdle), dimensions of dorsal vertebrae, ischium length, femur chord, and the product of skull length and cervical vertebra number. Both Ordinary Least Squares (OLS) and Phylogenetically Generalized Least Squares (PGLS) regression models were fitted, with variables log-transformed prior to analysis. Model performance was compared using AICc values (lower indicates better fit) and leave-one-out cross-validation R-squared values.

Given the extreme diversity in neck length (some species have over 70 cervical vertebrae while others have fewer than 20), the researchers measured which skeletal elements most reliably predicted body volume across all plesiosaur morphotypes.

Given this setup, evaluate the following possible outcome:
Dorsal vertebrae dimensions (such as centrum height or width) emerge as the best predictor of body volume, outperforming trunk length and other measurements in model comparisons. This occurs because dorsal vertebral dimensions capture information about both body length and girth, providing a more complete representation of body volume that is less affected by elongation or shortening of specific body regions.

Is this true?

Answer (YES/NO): NO